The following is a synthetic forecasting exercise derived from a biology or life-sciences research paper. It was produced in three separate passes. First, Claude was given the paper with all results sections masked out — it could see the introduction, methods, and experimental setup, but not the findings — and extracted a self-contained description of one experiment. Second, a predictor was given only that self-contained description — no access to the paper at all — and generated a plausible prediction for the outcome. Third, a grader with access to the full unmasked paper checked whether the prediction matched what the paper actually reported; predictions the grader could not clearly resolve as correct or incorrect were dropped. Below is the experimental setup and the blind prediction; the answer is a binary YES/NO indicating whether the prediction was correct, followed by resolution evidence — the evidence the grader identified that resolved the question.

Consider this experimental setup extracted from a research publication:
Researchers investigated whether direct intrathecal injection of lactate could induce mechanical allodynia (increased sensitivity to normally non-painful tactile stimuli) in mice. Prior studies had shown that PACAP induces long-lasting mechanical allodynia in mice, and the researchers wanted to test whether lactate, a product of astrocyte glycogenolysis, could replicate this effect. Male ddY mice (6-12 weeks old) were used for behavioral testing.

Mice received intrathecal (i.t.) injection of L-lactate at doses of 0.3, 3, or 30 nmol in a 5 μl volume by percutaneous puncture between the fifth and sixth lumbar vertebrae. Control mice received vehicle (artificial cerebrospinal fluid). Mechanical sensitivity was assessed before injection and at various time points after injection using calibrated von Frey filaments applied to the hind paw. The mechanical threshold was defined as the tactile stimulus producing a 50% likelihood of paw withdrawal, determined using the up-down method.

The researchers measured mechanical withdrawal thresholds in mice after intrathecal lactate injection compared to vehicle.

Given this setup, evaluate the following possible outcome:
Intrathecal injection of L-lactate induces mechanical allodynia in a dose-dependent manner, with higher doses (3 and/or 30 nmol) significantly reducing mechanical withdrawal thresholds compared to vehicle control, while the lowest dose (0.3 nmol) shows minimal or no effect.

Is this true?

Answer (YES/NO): NO